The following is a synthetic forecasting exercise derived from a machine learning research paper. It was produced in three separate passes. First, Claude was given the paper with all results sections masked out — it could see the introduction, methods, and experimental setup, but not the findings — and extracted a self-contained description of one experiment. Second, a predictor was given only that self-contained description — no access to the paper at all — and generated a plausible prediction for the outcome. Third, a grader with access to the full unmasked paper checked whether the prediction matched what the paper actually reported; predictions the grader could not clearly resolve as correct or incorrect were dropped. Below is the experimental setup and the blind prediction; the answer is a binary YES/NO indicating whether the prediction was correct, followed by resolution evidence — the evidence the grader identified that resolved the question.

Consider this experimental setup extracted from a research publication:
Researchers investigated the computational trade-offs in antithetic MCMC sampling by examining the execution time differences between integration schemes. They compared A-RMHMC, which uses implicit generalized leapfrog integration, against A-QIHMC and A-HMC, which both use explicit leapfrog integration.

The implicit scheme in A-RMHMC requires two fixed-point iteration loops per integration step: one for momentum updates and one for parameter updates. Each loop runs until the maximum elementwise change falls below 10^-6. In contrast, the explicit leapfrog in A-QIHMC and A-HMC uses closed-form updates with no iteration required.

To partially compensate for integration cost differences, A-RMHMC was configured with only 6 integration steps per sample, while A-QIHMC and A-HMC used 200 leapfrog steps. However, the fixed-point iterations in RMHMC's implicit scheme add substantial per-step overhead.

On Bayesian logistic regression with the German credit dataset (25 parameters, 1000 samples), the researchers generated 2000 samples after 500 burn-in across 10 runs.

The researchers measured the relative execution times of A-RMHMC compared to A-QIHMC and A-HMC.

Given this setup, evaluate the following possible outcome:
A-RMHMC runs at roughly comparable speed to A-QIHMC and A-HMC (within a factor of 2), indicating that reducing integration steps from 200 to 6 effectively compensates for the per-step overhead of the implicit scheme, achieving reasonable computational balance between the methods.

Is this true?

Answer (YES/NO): NO